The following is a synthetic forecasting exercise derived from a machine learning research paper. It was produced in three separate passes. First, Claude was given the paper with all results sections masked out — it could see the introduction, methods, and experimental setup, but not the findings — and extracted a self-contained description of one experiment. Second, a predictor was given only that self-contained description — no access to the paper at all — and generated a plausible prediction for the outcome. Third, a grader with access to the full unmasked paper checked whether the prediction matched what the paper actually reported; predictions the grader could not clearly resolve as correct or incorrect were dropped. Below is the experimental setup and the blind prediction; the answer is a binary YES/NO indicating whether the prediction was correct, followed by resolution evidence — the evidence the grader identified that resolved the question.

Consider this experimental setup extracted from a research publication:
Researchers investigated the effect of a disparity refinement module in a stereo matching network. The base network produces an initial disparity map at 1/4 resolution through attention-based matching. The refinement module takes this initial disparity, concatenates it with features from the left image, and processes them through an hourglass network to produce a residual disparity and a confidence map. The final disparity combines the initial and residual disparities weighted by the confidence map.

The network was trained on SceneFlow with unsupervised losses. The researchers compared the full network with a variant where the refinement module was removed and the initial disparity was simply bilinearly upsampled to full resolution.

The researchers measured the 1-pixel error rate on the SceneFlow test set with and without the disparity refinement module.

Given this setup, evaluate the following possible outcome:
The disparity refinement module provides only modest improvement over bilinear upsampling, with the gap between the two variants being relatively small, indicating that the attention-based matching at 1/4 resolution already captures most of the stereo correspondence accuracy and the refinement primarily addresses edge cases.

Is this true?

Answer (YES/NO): YES